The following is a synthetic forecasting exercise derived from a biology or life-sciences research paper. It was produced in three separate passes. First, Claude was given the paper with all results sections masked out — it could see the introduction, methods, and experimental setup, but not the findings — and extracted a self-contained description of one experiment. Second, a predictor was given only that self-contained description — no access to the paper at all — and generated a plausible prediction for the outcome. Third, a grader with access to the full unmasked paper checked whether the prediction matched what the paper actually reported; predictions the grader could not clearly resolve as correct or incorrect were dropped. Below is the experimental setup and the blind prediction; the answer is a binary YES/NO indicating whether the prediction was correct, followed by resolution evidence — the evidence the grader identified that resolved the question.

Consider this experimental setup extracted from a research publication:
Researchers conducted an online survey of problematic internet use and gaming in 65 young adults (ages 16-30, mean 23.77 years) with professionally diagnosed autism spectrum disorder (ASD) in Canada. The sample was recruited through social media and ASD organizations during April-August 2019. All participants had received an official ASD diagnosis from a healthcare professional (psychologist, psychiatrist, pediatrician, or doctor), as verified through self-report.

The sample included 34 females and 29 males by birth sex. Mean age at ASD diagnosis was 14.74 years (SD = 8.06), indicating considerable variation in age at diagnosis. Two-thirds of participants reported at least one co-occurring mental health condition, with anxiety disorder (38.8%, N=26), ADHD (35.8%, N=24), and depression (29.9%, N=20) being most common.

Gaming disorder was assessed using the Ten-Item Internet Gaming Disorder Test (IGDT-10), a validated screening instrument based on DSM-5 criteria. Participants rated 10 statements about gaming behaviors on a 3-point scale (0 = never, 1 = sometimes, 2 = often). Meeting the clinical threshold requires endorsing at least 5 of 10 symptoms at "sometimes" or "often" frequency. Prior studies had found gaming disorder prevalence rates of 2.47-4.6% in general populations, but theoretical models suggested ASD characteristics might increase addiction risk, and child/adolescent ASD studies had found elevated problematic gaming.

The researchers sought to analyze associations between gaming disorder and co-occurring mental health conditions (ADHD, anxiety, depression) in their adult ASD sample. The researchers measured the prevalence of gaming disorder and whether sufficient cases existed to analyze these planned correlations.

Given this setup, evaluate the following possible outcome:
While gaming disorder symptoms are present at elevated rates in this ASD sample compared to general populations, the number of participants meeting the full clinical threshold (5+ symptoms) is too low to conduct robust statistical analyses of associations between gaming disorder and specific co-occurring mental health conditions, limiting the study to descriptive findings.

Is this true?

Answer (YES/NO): NO